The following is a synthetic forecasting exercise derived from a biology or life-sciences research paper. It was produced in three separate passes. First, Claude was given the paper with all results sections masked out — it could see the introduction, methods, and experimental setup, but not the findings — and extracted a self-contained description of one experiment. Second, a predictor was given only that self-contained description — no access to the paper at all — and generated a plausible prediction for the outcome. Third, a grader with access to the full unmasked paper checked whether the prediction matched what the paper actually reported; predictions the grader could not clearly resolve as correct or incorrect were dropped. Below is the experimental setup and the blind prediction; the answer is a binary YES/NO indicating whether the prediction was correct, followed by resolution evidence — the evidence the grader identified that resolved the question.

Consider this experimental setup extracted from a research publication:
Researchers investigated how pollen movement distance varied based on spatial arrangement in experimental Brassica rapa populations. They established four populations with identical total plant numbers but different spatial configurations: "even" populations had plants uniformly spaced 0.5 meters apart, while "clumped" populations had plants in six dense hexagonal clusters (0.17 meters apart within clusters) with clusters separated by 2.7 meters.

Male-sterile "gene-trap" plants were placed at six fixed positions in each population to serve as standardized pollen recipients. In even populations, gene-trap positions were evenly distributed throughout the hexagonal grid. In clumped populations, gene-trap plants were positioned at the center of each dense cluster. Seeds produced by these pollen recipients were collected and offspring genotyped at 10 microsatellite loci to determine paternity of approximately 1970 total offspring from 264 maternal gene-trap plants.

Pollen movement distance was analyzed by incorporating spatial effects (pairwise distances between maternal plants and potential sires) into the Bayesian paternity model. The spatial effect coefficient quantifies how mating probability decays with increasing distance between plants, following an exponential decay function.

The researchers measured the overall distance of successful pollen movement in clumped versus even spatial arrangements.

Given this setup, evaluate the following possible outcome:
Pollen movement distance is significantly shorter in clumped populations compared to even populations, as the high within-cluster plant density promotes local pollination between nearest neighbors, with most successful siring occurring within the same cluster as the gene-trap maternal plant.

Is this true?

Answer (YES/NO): NO